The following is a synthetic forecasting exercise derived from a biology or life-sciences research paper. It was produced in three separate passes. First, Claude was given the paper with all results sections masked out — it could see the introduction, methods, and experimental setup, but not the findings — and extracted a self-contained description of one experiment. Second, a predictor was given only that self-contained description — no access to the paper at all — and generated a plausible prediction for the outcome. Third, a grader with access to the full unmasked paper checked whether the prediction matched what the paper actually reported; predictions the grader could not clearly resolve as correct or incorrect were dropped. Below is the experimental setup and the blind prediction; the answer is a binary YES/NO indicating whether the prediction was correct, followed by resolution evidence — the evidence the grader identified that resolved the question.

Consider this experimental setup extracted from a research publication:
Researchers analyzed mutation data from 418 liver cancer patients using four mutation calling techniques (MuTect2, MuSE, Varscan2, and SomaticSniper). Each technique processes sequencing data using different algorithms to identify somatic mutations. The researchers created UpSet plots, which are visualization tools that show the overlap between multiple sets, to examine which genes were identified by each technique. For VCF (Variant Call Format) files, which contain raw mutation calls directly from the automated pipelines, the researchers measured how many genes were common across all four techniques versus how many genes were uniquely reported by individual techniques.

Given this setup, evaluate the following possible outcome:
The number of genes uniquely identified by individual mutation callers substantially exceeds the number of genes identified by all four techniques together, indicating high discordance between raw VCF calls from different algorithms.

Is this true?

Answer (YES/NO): NO